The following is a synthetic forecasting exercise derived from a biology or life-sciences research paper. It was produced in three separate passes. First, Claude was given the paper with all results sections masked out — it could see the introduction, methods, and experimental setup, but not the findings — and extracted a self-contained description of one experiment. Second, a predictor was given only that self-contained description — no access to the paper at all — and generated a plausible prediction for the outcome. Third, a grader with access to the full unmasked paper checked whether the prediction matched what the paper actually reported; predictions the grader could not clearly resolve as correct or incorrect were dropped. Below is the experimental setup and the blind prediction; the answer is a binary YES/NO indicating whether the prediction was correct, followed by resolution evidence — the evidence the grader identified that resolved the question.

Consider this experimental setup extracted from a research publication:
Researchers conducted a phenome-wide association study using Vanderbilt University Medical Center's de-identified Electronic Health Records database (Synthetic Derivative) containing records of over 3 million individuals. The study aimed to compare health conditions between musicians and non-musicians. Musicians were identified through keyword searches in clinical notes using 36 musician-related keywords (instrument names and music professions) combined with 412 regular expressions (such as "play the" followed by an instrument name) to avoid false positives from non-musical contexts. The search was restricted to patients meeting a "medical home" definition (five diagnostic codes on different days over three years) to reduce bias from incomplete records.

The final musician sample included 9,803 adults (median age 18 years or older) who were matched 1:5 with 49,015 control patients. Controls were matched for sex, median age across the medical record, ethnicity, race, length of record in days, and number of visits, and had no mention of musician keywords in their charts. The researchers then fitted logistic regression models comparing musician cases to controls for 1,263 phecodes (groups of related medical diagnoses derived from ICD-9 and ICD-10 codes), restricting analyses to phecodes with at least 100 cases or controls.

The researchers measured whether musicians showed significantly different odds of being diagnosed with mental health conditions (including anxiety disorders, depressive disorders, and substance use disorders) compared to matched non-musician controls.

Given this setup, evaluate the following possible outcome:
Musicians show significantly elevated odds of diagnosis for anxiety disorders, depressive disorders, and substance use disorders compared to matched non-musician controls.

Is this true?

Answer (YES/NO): YES